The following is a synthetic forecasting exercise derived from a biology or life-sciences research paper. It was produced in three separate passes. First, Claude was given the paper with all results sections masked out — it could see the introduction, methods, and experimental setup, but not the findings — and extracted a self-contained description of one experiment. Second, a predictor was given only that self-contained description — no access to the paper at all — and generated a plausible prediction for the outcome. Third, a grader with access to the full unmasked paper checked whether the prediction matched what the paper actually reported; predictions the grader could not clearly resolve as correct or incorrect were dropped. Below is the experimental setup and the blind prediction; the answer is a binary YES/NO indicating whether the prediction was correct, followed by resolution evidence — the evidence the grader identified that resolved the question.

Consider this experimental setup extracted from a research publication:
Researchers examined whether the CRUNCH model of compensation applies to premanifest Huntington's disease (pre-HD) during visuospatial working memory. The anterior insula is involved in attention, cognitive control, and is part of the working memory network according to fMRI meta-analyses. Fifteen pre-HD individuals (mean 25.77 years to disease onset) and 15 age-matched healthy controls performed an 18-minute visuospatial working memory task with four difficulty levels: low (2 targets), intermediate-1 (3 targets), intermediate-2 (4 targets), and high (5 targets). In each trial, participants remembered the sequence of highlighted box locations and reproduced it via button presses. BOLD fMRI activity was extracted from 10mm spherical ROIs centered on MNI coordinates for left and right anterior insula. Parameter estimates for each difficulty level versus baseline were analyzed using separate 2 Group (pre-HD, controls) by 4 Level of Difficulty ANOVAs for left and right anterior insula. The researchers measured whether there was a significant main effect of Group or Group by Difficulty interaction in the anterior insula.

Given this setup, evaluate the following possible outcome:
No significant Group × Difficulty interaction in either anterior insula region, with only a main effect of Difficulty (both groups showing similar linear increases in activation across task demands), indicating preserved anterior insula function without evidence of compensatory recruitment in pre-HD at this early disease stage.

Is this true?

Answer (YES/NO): NO